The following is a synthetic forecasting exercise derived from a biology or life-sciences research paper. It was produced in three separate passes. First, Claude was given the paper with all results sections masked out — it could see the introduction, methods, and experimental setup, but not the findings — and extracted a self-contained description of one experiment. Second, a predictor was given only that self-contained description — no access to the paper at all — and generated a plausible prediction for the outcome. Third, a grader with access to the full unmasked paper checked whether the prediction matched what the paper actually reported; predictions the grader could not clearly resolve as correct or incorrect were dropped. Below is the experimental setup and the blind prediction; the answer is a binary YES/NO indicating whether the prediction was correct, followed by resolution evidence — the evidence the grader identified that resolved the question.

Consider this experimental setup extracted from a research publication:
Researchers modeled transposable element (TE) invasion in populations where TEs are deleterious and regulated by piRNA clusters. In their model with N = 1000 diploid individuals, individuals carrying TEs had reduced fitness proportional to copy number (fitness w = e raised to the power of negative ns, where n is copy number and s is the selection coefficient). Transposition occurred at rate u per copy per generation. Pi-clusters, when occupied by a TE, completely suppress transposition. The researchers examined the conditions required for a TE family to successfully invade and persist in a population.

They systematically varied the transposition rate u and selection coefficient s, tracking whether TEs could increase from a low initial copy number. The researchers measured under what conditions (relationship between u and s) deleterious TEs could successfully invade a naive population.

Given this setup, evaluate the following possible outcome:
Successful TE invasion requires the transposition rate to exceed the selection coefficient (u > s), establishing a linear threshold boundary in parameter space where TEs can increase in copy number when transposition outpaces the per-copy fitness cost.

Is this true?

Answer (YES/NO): YES